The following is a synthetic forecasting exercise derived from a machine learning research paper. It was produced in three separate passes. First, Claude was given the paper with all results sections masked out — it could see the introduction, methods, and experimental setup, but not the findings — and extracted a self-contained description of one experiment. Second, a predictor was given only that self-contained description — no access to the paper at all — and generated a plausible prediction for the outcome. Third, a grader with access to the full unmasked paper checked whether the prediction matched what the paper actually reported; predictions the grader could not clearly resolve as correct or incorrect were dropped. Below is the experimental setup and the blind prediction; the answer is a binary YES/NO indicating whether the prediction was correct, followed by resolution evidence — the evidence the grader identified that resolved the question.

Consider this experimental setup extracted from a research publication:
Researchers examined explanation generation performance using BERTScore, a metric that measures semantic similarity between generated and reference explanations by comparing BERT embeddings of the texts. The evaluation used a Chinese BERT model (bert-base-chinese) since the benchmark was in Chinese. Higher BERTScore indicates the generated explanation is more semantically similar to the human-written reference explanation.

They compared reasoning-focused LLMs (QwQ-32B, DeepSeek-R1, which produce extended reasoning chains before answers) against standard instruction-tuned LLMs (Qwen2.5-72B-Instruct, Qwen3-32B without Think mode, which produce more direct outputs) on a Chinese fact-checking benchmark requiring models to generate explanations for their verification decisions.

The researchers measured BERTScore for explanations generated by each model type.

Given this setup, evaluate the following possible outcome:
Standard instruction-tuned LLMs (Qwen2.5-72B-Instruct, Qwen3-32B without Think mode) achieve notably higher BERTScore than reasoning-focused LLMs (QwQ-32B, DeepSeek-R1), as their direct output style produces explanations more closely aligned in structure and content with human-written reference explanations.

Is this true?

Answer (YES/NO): YES